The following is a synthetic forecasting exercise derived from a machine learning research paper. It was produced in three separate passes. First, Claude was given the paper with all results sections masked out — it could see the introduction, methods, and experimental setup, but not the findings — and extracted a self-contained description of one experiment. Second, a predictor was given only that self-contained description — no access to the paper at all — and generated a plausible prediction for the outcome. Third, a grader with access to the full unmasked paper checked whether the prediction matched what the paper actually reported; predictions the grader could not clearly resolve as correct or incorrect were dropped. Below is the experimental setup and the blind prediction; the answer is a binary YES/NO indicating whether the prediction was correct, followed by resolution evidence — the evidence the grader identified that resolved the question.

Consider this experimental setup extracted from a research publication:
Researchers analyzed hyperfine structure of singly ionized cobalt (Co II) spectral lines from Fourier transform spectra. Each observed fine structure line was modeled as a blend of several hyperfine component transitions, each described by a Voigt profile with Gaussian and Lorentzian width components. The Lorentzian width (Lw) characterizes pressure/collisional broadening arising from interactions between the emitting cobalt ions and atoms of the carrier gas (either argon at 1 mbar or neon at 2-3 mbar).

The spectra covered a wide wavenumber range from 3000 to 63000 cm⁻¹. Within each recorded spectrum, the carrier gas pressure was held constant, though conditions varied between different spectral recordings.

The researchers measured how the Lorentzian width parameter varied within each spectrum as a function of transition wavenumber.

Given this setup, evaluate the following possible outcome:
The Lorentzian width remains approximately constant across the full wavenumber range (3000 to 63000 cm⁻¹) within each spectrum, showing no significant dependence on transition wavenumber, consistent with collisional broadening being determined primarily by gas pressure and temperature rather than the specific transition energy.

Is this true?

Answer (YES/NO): YES